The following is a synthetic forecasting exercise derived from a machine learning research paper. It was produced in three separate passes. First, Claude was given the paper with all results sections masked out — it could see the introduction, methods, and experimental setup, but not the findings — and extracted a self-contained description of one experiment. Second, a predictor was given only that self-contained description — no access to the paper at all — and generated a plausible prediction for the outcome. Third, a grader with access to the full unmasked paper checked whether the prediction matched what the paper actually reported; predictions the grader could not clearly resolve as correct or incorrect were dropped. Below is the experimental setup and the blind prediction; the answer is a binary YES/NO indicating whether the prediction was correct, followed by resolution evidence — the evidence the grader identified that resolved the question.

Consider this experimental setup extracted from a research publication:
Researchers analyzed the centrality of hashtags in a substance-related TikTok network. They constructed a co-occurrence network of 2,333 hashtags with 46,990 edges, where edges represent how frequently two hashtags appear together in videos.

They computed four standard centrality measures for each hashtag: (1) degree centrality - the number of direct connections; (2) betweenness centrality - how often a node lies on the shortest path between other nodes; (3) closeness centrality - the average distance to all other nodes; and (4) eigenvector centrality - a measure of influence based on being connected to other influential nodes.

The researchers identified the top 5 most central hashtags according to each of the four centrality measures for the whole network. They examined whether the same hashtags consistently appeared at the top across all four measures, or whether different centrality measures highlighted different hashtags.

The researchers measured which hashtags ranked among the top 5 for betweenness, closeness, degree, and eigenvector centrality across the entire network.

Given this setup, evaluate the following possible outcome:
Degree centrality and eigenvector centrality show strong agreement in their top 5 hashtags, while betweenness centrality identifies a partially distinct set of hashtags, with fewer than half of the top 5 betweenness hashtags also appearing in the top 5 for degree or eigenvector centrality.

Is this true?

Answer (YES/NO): NO